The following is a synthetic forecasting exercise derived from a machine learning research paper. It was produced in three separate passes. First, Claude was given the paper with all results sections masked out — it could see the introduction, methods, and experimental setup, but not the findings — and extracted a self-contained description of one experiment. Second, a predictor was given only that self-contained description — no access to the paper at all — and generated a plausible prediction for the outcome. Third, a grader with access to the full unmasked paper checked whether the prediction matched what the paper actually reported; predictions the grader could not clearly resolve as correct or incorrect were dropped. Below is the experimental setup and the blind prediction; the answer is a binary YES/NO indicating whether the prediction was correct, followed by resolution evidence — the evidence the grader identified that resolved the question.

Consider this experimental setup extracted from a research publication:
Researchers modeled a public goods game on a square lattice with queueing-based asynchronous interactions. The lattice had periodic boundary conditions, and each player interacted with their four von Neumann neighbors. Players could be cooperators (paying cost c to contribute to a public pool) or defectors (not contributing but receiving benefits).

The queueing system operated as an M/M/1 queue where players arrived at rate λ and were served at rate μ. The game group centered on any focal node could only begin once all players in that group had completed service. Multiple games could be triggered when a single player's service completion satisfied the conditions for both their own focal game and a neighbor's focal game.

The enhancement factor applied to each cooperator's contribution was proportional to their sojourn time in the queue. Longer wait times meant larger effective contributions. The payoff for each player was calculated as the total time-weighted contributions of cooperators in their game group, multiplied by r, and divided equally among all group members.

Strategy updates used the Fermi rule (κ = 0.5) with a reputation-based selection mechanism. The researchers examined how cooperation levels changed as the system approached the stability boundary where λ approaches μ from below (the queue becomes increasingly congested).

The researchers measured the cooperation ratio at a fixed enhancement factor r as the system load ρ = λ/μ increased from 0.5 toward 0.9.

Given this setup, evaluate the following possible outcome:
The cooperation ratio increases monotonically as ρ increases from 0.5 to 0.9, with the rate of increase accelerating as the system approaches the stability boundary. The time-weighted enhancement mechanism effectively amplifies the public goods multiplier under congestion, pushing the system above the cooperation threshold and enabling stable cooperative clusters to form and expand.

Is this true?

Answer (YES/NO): YES